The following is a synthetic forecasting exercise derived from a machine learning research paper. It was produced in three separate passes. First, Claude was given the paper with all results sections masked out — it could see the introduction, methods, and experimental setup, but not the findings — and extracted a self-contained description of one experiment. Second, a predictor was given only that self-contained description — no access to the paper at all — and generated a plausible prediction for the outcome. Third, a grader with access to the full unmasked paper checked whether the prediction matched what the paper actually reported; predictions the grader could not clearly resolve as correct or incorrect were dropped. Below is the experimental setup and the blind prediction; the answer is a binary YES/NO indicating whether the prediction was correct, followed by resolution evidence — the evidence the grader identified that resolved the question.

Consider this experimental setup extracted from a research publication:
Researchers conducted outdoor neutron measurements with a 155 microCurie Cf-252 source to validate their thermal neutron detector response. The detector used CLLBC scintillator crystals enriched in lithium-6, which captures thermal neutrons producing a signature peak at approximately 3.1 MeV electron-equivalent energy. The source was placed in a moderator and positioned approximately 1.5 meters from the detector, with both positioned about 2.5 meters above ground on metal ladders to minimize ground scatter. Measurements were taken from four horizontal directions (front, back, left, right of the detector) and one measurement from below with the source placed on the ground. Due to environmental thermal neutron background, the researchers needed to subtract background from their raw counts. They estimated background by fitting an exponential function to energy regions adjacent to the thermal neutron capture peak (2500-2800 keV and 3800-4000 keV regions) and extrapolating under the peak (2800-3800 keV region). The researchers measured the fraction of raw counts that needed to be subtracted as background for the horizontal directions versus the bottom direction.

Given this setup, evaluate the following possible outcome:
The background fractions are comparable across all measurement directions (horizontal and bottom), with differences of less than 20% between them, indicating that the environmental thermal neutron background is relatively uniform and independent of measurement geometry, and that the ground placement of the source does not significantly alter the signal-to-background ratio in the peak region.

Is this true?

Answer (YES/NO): NO